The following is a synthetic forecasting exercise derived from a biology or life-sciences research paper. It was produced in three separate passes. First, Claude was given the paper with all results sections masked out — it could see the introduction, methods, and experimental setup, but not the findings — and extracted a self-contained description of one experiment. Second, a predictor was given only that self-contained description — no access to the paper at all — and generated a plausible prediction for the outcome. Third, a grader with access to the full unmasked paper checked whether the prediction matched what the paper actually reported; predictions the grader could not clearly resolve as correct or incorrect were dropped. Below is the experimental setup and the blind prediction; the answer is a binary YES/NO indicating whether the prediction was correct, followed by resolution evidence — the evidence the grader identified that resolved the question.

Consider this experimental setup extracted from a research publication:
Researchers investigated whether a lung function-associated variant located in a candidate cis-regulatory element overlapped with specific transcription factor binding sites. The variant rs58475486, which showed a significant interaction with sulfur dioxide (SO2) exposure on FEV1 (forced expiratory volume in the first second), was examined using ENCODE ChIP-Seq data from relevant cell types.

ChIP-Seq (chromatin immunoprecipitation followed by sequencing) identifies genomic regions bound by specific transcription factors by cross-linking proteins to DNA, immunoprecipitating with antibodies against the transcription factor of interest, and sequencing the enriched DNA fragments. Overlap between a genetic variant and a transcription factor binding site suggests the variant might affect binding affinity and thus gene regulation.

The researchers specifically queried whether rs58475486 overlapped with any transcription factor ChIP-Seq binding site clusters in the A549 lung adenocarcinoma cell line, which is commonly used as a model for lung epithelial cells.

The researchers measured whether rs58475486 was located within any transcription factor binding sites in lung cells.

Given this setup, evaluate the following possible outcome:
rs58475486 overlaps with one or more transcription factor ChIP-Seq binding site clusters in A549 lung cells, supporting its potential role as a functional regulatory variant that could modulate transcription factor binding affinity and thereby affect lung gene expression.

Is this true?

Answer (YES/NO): YES